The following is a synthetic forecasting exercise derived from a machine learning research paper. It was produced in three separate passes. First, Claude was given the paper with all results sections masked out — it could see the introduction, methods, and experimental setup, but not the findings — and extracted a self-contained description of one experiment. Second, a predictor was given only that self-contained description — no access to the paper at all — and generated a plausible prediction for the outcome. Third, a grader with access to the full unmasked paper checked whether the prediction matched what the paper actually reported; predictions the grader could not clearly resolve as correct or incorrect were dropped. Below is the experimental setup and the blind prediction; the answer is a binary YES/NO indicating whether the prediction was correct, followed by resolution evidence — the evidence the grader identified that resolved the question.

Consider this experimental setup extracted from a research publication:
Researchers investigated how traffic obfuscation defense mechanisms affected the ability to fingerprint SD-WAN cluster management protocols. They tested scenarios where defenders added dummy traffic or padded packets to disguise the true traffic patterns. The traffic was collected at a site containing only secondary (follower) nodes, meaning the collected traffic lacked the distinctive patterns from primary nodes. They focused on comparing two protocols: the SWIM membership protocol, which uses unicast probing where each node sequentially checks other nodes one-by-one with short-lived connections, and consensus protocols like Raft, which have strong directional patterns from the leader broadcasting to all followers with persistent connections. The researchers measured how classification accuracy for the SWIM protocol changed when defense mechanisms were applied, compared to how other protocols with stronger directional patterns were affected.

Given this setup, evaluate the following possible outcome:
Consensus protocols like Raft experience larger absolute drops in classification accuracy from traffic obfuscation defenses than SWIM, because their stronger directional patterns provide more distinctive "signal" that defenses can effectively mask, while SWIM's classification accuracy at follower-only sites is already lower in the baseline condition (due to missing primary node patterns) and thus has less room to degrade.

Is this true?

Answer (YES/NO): NO